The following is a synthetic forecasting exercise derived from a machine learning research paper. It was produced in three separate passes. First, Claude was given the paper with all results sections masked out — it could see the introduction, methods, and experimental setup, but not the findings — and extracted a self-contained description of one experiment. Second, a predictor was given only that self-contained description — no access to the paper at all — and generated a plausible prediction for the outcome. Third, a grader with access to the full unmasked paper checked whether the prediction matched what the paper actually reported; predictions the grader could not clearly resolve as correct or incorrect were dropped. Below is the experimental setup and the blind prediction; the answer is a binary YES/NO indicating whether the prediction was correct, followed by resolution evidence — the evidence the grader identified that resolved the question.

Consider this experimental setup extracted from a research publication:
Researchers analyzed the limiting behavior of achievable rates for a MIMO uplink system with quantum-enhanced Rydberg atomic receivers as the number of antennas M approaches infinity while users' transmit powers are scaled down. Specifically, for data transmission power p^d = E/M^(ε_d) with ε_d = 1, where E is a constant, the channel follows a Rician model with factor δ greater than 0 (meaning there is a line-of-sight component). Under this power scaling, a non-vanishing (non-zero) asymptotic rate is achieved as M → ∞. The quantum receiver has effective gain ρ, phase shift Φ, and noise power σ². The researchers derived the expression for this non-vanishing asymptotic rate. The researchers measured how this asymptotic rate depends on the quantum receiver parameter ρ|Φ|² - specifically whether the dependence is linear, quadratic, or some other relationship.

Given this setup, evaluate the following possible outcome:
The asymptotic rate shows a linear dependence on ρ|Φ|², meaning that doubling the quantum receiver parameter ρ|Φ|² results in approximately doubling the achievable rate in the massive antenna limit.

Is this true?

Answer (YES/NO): NO